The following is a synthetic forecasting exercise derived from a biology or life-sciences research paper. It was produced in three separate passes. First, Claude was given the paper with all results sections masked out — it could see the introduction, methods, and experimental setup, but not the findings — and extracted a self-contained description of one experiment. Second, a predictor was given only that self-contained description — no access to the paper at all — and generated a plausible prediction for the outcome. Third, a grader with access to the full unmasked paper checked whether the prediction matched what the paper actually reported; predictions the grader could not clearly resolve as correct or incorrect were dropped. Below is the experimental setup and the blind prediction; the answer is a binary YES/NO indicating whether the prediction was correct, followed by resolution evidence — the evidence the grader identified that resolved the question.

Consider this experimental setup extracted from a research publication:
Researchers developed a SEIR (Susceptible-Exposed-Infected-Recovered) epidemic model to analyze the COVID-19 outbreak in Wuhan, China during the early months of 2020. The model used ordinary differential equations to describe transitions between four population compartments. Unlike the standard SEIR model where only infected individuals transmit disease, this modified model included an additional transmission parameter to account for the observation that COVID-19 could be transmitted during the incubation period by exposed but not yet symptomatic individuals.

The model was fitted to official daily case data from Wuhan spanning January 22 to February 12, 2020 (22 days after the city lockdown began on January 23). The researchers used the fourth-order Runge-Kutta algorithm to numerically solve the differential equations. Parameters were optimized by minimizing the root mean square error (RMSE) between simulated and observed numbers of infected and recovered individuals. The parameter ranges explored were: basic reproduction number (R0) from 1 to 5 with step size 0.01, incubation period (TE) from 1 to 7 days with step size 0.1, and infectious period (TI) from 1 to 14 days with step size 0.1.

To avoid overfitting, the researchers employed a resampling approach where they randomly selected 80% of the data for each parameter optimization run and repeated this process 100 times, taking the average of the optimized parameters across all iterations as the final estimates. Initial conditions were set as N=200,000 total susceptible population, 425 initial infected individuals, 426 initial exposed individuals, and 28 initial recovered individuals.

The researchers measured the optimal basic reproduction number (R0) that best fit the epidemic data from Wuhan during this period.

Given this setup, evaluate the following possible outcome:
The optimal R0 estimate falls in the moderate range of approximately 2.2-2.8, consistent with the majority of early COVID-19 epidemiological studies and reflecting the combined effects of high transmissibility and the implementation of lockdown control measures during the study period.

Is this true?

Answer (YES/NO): NO